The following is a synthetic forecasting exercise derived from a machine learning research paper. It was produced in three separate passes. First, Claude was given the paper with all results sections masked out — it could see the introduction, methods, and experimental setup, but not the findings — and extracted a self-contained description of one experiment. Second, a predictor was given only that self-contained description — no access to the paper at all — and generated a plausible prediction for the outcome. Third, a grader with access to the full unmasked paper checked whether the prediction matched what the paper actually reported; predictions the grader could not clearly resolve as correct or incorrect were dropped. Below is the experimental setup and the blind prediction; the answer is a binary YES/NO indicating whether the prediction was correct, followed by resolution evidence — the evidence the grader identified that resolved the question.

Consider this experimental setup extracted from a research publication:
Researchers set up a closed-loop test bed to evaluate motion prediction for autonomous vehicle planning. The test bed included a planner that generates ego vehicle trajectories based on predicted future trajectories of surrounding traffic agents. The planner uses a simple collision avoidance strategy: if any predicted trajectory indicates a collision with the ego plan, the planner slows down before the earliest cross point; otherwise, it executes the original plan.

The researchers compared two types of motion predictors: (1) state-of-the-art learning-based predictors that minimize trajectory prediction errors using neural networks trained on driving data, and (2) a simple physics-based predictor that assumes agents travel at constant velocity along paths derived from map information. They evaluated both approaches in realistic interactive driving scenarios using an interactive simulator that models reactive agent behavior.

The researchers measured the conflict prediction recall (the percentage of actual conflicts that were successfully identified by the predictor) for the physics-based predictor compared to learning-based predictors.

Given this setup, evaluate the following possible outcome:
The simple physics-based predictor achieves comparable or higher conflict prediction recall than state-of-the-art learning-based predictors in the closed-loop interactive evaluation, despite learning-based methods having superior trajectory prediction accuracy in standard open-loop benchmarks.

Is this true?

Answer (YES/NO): YES